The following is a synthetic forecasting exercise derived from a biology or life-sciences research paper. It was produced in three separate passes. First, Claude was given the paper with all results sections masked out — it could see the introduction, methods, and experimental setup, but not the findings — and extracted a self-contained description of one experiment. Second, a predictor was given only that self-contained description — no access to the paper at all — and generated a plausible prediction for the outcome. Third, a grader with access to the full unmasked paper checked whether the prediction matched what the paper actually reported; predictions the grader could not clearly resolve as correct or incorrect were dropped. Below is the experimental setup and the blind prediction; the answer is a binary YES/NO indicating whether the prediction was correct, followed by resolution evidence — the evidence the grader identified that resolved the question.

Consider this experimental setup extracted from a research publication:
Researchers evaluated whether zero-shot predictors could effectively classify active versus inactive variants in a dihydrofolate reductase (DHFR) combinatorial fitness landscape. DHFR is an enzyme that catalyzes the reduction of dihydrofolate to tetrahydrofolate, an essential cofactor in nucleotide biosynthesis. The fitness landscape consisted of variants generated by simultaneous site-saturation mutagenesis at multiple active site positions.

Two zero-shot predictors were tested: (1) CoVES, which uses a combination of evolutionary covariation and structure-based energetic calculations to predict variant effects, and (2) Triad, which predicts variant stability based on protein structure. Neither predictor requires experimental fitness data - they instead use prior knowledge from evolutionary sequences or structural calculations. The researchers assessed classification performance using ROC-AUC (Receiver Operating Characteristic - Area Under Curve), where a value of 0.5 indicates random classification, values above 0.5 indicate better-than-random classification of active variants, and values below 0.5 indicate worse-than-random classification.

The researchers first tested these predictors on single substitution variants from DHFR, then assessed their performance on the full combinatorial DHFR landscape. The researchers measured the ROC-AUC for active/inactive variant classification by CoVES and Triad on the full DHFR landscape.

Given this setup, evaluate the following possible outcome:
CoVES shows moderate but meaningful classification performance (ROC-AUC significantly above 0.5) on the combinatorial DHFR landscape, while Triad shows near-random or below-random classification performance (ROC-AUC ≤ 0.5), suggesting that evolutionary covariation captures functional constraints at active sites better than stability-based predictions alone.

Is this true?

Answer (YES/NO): NO